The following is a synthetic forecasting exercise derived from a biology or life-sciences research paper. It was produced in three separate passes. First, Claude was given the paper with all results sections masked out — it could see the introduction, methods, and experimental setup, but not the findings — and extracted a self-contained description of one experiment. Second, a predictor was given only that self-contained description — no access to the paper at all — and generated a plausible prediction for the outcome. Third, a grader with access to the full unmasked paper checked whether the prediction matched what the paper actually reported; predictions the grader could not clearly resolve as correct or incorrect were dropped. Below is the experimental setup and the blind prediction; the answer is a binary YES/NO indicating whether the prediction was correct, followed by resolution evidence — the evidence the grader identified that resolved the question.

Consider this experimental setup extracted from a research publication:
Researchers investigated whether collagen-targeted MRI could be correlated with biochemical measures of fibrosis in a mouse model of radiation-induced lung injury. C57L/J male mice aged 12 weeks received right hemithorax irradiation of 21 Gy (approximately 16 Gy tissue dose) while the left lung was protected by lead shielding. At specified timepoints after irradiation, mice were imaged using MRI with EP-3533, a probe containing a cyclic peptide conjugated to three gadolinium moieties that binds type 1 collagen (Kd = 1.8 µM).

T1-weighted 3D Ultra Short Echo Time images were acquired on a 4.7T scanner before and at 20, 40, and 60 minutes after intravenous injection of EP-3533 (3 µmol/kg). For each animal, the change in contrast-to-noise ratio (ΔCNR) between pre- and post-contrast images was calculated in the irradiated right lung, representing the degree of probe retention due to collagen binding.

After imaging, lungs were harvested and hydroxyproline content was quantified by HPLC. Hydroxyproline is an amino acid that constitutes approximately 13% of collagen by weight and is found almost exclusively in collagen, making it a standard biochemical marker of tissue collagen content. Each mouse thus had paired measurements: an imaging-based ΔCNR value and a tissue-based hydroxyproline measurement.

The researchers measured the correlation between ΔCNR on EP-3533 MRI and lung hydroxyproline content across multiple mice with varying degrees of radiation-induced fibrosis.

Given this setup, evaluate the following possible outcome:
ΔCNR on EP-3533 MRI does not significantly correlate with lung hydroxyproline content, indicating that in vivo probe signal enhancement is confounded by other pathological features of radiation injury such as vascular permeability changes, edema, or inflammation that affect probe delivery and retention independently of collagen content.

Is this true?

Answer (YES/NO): NO